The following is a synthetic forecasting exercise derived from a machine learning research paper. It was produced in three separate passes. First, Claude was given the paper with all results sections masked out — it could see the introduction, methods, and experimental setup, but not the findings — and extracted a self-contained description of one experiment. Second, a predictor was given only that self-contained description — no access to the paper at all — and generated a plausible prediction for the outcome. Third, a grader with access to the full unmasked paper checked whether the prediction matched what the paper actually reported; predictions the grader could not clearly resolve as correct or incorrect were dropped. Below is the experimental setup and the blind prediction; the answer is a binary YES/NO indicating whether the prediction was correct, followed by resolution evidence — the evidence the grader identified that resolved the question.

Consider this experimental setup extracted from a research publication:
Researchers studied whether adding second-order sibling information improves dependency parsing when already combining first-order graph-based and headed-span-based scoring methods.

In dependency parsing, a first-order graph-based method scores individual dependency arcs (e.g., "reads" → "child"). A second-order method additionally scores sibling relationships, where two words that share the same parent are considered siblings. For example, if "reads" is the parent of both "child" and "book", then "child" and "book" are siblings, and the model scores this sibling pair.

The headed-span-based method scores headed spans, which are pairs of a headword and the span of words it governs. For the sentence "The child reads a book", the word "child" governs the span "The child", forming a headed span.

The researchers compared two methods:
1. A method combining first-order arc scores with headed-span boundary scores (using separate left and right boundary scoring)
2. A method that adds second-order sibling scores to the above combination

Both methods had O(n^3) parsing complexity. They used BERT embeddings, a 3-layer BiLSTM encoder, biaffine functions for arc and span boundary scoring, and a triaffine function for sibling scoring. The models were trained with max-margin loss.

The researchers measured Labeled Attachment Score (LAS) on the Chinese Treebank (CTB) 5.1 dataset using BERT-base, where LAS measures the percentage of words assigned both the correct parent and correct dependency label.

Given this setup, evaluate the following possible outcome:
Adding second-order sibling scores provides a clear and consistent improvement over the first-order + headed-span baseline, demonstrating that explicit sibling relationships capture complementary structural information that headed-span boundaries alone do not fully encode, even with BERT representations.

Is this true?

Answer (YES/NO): NO